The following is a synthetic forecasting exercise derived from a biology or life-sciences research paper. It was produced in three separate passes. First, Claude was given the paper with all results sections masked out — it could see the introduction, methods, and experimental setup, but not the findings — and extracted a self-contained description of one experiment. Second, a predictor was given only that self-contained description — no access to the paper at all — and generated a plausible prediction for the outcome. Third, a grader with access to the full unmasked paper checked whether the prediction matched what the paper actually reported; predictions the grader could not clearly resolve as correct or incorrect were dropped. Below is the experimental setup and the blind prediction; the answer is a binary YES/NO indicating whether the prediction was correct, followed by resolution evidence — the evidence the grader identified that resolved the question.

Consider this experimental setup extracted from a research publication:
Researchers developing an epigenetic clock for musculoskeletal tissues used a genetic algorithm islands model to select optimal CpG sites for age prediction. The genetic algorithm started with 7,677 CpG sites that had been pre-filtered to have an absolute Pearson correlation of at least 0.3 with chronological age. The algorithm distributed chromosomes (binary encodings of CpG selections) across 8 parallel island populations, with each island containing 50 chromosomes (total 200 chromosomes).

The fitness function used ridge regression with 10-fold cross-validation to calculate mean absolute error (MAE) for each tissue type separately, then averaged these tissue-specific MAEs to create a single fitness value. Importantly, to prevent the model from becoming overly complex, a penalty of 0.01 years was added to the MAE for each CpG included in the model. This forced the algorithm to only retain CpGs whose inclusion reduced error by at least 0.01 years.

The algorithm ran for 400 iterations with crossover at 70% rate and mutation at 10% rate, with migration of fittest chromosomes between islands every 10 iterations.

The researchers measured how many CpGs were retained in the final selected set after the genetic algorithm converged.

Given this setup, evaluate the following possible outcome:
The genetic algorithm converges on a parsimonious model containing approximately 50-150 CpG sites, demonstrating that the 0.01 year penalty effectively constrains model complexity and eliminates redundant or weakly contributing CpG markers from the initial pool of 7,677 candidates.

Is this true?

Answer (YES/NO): NO